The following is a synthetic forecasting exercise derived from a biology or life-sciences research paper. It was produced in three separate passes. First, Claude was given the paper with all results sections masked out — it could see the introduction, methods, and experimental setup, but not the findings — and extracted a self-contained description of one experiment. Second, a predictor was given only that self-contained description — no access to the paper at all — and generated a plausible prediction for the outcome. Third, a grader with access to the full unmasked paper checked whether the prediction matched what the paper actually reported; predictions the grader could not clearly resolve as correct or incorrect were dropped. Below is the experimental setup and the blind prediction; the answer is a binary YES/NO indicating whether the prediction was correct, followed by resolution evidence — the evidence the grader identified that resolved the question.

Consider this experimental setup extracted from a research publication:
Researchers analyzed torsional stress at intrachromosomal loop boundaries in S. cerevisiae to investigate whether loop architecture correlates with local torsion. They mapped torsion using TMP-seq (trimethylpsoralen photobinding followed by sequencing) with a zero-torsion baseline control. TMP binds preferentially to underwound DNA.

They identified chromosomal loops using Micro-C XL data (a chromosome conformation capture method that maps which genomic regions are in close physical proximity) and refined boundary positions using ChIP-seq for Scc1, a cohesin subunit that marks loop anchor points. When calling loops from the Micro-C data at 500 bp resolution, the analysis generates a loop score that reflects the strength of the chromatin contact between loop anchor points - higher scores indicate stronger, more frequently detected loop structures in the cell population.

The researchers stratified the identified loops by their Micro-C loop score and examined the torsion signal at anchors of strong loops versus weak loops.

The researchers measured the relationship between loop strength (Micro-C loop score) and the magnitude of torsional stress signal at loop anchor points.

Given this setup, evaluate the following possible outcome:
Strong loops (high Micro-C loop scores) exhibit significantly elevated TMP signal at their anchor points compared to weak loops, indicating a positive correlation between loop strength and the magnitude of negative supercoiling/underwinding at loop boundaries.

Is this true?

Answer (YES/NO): NO